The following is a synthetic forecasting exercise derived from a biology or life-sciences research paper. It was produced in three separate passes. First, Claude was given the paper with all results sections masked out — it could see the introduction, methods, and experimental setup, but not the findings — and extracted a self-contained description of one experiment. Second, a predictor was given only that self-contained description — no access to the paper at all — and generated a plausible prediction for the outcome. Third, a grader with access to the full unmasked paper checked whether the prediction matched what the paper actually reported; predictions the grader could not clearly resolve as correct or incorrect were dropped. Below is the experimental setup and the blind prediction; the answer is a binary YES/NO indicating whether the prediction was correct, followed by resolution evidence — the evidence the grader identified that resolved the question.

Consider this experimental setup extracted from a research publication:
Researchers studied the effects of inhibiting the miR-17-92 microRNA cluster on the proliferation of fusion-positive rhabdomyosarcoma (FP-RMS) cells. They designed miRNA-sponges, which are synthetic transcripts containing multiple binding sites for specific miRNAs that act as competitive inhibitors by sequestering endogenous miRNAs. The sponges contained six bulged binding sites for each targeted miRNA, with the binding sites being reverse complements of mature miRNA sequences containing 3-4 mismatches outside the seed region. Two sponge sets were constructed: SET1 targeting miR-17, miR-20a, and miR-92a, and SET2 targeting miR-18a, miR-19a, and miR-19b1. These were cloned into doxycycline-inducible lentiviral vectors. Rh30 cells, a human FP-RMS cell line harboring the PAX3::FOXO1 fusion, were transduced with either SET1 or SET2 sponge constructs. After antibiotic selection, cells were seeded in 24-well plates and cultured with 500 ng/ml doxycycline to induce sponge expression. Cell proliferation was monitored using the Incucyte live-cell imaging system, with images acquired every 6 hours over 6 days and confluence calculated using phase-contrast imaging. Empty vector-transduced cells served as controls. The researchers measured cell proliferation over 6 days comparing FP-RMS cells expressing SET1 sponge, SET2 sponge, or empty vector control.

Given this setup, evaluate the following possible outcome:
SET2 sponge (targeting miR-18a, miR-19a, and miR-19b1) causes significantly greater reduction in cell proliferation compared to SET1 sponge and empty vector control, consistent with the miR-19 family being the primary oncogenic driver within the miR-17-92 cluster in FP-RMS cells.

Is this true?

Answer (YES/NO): NO